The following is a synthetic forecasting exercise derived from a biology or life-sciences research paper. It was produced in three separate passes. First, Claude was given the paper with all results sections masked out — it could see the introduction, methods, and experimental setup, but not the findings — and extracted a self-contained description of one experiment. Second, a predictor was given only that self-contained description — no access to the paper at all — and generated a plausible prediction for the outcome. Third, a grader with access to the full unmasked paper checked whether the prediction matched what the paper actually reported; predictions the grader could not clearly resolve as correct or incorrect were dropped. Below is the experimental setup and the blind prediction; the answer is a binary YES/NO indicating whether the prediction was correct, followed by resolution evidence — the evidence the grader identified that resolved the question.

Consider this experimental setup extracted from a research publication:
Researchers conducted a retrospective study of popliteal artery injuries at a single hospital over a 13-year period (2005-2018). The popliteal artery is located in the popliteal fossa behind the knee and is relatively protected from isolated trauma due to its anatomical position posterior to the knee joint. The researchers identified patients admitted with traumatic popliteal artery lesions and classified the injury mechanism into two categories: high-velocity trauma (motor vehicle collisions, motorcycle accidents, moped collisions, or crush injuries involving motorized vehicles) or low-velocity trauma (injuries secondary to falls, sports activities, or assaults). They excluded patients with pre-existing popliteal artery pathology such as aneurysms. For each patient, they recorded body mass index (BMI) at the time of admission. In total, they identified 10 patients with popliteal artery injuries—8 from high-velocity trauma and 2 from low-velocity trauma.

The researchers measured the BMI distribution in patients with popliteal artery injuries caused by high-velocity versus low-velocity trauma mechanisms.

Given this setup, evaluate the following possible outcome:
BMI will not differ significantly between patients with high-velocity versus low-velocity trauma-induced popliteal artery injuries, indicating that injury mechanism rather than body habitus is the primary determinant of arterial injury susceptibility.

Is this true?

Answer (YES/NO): NO